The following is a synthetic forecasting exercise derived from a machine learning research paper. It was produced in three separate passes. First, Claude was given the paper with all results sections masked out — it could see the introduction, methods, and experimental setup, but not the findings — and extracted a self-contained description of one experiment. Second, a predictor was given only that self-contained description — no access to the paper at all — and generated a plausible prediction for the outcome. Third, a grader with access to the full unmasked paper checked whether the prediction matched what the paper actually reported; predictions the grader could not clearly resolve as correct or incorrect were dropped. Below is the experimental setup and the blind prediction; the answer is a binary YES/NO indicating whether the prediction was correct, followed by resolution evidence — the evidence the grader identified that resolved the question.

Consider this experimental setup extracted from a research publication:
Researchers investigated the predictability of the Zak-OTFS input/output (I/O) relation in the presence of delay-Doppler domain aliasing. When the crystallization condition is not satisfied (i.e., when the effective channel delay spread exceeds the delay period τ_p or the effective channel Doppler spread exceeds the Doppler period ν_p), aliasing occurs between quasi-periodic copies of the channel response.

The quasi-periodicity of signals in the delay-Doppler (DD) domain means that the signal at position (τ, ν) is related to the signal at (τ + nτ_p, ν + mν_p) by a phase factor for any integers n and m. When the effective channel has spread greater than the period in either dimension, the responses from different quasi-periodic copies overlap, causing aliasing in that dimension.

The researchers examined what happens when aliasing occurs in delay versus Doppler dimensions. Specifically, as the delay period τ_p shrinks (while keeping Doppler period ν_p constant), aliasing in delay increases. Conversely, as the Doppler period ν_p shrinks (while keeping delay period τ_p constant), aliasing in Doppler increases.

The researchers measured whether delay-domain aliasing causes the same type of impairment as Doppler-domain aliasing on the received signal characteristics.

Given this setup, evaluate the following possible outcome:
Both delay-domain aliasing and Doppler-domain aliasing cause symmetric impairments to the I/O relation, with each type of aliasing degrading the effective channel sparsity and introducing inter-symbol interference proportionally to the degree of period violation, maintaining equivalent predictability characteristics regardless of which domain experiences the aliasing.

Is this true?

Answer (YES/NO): NO